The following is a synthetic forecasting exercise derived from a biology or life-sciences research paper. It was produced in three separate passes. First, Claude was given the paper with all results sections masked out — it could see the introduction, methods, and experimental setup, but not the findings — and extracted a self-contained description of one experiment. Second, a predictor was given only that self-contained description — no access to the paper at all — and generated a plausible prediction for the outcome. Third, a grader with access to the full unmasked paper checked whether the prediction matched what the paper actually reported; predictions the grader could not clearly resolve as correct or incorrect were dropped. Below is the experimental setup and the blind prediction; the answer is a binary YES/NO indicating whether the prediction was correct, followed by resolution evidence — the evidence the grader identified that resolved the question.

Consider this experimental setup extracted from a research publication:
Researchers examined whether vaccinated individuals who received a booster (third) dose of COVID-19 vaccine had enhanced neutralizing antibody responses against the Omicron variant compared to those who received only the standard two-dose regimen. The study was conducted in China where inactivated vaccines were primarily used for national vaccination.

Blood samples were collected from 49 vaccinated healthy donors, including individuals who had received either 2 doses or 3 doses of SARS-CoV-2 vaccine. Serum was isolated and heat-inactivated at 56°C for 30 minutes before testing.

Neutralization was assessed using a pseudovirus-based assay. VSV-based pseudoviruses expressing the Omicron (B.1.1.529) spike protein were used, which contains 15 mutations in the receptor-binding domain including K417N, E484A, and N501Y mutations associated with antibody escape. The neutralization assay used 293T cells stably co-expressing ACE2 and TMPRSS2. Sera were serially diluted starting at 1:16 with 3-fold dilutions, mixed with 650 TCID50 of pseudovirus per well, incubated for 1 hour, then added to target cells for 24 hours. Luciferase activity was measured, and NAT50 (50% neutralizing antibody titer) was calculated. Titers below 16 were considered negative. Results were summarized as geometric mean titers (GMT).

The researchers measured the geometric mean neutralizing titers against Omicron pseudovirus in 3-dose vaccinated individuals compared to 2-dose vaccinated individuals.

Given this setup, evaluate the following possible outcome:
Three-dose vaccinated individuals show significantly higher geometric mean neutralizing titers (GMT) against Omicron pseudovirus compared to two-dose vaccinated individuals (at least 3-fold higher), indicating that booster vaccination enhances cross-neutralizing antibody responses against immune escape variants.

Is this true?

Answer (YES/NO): NO